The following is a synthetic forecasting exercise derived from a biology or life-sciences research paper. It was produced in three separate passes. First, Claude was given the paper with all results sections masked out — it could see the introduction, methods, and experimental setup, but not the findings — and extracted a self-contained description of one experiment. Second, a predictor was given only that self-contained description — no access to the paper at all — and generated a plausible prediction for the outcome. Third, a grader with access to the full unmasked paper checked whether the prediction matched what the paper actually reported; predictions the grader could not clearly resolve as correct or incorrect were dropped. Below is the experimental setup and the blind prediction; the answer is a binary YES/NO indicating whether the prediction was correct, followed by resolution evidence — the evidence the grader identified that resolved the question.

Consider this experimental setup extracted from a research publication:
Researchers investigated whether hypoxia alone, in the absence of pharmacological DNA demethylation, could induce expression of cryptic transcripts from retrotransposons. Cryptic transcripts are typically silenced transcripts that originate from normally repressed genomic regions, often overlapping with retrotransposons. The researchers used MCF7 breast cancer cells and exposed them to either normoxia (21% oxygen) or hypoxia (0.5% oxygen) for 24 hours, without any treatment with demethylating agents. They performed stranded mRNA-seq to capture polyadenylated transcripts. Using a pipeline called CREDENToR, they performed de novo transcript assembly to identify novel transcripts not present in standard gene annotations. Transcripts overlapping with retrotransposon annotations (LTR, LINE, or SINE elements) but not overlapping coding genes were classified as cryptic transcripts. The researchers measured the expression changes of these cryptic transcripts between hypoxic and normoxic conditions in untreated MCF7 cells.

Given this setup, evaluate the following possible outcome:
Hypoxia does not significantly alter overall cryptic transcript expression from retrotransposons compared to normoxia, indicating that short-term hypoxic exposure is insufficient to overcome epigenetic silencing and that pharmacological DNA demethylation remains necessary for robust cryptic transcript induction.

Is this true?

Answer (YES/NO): NO